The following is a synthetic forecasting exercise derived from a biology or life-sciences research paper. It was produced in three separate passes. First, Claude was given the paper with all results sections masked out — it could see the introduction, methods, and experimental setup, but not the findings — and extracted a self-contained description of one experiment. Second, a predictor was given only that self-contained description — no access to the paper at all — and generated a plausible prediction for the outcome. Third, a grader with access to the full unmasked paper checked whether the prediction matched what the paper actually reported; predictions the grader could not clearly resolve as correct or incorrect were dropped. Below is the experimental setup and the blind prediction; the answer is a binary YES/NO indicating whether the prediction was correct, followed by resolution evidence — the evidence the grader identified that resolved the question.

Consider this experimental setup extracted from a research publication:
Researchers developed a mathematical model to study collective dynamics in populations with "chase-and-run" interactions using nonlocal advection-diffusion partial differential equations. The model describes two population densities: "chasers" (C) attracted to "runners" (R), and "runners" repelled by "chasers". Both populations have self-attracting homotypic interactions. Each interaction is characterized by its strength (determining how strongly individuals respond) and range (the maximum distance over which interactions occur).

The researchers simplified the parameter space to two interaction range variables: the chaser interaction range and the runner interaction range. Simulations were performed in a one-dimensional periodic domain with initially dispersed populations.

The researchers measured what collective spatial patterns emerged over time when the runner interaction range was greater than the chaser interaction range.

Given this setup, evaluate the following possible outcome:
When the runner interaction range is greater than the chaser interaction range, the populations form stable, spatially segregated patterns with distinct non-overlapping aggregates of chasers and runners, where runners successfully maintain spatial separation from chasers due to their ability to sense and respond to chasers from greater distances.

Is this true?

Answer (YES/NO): NO